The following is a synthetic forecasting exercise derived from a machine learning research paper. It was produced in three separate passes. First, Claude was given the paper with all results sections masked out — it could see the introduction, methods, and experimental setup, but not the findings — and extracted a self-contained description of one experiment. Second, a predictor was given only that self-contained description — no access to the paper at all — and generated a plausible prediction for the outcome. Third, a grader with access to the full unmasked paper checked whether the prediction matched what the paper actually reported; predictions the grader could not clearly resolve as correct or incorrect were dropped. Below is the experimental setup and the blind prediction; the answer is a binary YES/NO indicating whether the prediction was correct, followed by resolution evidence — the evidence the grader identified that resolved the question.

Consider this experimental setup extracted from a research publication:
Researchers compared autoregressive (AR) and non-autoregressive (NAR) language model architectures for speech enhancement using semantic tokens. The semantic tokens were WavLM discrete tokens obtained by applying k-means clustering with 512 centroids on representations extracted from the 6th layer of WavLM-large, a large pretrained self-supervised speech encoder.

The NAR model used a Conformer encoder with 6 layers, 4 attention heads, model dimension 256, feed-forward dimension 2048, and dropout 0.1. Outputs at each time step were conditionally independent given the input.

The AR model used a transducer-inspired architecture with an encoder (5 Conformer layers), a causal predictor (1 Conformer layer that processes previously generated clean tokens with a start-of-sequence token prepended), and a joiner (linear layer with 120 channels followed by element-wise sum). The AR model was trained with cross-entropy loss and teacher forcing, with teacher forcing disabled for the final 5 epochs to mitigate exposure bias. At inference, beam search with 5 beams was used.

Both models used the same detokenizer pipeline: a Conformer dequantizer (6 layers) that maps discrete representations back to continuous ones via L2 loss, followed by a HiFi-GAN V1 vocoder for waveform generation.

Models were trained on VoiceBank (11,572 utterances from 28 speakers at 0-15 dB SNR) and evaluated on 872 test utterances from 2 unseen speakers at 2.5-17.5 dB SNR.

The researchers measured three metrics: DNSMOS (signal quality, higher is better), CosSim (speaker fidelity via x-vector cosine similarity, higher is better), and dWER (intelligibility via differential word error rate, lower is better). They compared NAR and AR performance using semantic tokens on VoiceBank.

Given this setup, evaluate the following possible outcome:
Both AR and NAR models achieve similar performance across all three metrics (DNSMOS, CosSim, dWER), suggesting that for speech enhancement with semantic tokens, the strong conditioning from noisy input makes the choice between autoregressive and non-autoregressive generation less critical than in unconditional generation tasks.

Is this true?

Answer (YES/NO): YES